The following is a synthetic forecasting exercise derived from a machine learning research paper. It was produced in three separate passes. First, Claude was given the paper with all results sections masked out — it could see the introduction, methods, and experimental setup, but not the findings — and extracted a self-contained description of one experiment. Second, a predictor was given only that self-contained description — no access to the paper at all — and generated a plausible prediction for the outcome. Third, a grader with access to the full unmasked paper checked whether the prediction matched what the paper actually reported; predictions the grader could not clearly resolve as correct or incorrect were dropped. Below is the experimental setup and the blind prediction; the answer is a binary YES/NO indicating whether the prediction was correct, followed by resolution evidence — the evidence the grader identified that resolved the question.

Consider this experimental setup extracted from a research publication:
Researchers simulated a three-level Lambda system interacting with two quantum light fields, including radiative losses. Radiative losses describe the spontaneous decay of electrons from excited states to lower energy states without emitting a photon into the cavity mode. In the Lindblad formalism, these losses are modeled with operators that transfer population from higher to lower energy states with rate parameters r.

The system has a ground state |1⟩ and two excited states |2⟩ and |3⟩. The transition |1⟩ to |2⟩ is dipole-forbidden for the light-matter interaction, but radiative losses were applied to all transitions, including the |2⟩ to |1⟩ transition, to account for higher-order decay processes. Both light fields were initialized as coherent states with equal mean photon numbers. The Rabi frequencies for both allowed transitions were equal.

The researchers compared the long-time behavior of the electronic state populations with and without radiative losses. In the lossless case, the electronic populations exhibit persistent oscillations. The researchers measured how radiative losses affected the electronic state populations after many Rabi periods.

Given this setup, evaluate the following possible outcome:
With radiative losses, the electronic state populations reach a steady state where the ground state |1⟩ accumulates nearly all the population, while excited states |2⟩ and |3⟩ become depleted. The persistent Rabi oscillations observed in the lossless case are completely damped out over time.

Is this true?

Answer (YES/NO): YES